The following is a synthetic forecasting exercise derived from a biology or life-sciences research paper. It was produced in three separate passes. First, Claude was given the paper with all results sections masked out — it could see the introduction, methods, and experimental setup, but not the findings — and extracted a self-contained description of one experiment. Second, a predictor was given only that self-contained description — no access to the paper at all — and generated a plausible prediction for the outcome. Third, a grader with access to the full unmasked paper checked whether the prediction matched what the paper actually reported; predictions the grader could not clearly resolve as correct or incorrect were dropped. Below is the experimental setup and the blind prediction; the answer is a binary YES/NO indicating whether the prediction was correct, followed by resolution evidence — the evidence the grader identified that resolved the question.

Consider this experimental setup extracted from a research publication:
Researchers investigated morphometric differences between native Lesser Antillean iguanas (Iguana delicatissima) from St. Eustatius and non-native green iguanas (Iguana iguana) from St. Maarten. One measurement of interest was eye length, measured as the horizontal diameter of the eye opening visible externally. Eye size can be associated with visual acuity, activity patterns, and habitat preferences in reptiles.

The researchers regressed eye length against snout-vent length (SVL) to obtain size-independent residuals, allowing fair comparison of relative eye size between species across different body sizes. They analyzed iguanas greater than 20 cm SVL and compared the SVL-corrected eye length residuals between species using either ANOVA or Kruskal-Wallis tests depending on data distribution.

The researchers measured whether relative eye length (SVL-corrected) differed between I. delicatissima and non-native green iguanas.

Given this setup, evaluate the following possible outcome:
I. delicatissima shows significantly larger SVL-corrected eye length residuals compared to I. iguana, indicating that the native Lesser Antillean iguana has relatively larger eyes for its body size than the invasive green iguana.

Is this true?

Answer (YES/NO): NO